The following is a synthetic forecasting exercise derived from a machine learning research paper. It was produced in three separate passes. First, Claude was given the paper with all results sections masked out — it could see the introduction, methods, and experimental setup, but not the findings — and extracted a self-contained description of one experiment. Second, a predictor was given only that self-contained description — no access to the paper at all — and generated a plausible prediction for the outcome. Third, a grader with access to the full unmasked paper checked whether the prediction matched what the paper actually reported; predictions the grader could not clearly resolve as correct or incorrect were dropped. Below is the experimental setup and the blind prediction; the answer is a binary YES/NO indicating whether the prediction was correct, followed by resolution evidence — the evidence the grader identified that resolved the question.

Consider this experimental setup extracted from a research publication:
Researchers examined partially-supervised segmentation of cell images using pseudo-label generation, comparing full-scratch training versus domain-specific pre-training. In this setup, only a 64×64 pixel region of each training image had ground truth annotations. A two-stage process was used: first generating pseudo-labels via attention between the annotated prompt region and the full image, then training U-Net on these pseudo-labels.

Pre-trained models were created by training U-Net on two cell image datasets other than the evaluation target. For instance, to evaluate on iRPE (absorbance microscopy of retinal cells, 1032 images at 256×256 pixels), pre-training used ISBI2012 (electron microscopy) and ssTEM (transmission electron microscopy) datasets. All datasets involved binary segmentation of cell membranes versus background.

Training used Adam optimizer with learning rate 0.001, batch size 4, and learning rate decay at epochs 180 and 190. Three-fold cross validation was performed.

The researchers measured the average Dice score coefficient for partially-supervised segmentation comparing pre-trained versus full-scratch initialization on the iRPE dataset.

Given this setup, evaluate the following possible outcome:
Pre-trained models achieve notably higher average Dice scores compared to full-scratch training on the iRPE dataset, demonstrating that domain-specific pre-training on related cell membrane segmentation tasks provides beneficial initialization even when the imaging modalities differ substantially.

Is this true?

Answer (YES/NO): NO